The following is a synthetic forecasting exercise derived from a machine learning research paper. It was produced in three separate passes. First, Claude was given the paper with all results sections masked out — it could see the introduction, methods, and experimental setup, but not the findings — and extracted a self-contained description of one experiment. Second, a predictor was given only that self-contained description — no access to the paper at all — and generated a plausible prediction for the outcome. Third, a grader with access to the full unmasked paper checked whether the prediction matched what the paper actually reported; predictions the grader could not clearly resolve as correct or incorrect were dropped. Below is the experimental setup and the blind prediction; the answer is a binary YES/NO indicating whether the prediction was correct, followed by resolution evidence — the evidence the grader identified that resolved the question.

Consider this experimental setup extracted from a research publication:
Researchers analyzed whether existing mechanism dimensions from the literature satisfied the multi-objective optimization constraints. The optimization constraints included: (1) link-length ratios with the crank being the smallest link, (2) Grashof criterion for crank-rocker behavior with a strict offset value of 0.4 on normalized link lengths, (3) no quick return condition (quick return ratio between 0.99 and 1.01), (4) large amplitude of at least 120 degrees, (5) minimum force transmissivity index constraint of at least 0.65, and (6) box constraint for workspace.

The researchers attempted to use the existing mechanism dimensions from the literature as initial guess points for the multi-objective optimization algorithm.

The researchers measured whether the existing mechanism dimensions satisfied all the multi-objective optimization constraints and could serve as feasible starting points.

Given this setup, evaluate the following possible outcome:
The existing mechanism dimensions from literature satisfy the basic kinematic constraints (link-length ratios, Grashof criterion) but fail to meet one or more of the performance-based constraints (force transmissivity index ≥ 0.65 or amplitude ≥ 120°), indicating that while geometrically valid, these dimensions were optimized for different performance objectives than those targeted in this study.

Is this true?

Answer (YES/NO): NO